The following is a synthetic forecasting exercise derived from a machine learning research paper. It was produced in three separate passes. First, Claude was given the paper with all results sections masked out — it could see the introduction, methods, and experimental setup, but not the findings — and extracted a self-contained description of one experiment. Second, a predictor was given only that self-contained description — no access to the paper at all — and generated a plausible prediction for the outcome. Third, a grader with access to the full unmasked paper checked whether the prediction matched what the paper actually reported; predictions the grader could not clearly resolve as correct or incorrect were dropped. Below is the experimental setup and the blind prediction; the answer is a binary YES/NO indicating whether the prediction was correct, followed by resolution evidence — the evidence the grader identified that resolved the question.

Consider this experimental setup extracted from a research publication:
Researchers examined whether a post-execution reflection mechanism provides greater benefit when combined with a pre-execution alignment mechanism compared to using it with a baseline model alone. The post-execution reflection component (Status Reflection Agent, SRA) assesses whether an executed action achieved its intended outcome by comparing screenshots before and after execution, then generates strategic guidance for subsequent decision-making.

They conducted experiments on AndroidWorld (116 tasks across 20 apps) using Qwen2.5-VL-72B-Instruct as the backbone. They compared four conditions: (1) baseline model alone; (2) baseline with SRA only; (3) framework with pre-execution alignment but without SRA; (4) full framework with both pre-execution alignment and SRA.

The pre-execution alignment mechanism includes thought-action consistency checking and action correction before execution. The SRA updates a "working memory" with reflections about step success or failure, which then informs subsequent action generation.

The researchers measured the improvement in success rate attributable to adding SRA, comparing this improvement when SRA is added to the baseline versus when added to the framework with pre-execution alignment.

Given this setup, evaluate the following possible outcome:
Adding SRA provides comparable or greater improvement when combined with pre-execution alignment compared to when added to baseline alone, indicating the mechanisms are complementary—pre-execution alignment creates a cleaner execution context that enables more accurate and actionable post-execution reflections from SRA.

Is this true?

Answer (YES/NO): YES